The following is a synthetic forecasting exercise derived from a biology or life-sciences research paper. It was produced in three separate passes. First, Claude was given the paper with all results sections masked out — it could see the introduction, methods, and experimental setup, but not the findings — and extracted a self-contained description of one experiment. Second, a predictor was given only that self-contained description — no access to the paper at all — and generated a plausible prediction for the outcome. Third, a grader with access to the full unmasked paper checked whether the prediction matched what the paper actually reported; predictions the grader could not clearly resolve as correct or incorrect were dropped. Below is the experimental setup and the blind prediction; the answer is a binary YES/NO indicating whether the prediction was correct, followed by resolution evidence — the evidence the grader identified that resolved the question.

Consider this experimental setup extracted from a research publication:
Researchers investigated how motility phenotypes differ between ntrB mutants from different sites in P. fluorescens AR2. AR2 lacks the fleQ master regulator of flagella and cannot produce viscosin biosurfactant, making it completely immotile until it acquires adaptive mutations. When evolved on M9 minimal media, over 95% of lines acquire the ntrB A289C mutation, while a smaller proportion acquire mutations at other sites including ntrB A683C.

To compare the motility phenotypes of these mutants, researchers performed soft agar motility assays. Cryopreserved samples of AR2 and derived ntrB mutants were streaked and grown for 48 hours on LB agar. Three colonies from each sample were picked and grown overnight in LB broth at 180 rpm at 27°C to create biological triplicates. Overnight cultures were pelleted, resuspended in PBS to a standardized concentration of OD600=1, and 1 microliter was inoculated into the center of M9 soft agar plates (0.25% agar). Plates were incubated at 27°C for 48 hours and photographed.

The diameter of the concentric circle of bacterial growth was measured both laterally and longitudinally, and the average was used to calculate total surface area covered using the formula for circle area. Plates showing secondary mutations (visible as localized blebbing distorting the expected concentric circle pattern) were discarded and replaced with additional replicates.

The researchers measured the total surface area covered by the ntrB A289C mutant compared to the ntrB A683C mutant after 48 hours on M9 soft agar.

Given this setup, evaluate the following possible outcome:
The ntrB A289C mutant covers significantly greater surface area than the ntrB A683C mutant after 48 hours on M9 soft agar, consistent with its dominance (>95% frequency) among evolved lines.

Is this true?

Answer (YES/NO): NO